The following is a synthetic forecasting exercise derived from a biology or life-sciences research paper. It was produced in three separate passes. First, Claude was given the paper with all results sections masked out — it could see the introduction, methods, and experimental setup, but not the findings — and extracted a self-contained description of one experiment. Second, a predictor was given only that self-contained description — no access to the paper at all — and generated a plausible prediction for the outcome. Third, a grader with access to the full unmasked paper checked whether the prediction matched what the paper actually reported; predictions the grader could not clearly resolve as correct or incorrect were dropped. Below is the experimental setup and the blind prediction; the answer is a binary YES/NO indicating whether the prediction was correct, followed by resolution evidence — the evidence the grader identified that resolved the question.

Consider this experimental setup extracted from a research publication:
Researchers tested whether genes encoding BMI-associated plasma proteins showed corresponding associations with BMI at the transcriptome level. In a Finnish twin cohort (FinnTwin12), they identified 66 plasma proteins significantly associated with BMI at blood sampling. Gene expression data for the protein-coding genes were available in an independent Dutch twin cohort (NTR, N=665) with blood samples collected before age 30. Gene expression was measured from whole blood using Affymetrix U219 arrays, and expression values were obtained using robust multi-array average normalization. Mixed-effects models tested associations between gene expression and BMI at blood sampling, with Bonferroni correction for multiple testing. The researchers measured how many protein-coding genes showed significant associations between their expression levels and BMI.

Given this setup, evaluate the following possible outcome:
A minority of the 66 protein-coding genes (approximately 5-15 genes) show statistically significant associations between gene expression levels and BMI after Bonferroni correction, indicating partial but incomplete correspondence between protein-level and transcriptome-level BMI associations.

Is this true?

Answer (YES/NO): NO